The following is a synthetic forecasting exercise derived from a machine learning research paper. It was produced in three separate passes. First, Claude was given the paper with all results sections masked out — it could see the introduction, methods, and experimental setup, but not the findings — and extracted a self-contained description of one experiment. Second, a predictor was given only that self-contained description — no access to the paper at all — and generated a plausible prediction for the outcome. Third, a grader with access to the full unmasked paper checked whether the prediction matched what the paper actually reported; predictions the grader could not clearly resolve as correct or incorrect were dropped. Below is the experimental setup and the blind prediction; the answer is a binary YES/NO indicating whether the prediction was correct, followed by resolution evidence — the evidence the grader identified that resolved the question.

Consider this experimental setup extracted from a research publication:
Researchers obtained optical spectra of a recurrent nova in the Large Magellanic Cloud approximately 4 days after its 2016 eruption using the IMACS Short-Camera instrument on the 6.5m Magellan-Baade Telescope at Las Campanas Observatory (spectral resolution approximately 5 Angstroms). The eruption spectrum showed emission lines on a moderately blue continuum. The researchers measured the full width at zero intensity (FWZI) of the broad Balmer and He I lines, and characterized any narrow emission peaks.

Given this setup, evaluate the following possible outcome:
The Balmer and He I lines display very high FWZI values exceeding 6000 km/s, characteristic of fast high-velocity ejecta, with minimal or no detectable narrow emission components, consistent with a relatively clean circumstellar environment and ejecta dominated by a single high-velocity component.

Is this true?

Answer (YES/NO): NO